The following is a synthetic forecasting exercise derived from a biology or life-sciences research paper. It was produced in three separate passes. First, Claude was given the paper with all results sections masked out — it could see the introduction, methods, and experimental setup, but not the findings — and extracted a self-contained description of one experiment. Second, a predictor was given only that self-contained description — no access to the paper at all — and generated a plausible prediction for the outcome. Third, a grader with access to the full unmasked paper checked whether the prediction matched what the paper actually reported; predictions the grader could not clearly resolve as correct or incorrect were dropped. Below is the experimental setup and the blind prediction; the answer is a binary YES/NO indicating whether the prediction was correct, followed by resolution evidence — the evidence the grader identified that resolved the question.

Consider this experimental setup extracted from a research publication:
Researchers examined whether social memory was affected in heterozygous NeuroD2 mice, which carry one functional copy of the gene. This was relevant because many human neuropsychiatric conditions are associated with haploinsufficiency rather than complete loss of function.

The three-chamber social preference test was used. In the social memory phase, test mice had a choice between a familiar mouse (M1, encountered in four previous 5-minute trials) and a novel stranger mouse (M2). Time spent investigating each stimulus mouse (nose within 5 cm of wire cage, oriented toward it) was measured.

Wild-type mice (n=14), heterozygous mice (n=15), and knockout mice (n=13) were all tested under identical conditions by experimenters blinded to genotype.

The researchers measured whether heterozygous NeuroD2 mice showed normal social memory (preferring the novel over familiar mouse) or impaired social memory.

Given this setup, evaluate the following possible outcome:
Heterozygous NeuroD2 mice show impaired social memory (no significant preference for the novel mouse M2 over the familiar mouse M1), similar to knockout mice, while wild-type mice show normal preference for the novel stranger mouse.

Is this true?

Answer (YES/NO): YES